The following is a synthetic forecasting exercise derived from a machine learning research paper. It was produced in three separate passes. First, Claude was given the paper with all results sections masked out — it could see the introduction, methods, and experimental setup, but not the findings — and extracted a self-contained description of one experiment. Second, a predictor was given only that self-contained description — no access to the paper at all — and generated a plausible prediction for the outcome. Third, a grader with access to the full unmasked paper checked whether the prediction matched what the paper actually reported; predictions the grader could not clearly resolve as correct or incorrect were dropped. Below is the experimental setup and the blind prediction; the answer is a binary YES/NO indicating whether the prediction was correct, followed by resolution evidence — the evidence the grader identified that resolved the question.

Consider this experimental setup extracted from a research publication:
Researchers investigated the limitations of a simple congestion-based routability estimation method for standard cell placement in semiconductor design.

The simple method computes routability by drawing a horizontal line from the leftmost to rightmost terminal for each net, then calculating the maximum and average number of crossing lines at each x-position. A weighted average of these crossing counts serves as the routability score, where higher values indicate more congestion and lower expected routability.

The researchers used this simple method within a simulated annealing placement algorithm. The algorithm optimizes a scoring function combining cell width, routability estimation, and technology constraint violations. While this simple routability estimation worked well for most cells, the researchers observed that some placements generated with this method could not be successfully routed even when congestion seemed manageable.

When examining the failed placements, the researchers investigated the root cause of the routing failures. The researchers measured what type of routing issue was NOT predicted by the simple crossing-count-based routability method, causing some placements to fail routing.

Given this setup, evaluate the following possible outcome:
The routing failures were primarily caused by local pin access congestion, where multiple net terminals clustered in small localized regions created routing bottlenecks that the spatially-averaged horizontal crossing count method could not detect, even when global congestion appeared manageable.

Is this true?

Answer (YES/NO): NO